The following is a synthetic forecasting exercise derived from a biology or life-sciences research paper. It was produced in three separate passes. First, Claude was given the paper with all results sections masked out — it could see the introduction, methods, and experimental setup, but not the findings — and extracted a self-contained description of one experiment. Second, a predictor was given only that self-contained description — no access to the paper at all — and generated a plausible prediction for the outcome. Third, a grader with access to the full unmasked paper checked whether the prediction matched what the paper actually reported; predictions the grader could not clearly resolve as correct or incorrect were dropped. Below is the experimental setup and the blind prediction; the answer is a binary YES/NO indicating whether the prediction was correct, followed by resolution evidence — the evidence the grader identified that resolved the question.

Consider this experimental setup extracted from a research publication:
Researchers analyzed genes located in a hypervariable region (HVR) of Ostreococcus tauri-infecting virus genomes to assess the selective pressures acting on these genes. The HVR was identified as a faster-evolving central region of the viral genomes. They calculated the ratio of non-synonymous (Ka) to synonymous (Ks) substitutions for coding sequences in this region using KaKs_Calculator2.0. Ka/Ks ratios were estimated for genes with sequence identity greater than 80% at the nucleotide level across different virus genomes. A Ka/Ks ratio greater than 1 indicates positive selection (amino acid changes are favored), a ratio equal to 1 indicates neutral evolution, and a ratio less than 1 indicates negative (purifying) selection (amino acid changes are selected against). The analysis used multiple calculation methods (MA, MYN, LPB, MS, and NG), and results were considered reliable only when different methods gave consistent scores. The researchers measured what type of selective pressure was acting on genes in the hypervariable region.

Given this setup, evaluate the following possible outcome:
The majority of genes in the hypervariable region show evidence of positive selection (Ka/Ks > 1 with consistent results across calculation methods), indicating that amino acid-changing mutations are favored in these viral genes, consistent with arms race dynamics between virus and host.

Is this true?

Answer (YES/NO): NO